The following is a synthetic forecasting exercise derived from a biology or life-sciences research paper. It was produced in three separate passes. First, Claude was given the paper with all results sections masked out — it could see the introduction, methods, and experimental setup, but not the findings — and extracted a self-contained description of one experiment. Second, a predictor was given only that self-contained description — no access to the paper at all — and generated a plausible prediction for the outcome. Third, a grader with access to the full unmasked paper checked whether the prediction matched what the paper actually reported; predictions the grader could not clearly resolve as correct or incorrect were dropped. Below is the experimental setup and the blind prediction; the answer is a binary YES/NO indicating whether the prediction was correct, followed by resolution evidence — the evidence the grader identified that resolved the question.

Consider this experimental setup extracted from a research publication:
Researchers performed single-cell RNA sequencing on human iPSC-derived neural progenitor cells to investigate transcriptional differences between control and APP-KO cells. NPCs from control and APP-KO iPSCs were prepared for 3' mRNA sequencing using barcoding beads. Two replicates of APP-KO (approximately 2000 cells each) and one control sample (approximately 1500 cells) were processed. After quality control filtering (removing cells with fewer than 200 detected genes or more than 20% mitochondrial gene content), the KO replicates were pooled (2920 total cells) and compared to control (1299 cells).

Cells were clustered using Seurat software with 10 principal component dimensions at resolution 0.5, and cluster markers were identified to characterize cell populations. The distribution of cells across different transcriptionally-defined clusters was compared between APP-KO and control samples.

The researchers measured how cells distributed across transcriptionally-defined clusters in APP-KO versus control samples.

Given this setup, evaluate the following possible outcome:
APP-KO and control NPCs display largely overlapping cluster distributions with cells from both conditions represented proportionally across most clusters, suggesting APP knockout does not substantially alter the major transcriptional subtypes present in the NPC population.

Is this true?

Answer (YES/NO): NO